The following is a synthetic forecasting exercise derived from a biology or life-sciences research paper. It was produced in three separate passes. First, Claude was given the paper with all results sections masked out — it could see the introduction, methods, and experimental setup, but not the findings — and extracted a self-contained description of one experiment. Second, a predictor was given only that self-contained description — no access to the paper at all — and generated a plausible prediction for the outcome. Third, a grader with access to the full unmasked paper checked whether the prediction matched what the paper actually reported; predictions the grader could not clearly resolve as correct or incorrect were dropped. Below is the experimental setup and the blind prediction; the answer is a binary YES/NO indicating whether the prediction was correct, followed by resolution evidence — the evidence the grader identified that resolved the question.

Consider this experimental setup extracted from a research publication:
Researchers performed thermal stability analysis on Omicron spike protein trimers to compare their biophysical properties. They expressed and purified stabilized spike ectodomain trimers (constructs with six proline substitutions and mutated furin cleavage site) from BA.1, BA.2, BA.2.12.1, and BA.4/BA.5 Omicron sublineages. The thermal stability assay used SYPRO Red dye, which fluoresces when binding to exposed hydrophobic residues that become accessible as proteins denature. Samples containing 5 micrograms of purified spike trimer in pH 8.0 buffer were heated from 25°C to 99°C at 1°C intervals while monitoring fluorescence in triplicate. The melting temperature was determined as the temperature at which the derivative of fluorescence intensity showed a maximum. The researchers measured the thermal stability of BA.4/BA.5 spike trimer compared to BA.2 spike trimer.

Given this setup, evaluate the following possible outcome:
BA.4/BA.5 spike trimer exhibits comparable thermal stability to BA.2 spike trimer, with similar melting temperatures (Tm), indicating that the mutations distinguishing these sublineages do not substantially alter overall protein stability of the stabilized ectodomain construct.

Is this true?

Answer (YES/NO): NO